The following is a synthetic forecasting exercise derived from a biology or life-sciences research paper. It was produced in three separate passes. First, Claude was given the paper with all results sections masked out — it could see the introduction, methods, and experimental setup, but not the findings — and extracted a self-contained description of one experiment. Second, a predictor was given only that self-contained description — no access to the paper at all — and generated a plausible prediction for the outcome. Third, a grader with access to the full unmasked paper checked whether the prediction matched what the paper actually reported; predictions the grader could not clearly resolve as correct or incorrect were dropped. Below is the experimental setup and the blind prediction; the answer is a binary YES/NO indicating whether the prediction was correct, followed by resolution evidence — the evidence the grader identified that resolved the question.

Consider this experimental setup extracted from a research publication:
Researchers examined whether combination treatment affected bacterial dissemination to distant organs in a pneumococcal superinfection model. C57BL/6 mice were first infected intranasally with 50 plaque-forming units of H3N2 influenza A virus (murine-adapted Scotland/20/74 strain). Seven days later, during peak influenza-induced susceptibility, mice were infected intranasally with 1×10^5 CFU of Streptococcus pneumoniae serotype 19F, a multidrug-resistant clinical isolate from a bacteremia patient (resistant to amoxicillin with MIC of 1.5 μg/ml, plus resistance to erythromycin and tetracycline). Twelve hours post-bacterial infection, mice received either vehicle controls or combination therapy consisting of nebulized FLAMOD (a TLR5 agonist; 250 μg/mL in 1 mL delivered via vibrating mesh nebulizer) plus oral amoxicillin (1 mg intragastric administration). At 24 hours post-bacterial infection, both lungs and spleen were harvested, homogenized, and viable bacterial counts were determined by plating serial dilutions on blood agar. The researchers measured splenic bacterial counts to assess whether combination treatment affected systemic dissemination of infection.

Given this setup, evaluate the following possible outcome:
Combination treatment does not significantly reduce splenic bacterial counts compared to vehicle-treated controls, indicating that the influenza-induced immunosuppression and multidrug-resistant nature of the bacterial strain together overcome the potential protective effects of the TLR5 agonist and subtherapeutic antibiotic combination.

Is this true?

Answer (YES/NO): NO